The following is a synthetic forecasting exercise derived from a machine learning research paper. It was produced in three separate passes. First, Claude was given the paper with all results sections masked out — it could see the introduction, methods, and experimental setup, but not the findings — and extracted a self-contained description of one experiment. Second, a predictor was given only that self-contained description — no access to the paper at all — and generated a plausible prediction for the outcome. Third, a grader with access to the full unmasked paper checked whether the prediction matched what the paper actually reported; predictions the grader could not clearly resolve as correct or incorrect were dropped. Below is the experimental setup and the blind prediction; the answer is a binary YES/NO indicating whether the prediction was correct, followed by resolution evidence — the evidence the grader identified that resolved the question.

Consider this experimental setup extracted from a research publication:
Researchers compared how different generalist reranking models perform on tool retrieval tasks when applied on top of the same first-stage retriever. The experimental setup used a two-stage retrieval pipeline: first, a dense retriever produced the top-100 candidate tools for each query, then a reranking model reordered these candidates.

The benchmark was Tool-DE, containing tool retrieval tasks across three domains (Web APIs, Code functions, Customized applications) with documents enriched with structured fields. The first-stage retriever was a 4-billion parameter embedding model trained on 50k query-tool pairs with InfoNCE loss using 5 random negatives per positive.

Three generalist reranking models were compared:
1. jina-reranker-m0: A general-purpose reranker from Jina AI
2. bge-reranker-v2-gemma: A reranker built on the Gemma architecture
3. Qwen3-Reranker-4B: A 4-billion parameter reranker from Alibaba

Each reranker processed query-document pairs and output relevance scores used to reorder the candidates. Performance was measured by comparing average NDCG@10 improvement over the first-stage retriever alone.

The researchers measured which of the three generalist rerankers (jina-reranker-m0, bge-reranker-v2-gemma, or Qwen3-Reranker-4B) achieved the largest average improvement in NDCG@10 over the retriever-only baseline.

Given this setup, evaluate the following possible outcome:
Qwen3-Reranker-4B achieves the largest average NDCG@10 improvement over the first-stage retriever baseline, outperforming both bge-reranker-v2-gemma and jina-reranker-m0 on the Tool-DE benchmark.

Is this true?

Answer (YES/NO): YES